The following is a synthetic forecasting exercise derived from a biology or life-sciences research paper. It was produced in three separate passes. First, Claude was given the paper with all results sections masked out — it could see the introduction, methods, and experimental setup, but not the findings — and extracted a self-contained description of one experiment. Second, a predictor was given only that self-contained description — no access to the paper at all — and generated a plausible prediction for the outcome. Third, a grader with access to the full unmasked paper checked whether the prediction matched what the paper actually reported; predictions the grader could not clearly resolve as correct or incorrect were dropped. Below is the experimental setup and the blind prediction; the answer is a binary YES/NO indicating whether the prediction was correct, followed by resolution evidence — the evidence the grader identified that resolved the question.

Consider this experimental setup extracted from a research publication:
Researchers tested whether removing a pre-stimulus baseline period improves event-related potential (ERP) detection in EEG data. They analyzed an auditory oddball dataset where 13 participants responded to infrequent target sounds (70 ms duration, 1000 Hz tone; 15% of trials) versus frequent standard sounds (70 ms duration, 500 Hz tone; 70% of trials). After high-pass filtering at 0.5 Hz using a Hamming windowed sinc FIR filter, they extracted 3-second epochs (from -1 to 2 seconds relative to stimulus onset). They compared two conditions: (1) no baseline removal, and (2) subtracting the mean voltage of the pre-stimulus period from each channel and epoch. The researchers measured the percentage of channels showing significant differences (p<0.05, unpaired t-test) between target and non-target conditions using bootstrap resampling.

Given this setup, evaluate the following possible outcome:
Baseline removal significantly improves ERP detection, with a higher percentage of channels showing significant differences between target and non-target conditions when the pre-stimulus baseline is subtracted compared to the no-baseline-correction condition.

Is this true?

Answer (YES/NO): NO